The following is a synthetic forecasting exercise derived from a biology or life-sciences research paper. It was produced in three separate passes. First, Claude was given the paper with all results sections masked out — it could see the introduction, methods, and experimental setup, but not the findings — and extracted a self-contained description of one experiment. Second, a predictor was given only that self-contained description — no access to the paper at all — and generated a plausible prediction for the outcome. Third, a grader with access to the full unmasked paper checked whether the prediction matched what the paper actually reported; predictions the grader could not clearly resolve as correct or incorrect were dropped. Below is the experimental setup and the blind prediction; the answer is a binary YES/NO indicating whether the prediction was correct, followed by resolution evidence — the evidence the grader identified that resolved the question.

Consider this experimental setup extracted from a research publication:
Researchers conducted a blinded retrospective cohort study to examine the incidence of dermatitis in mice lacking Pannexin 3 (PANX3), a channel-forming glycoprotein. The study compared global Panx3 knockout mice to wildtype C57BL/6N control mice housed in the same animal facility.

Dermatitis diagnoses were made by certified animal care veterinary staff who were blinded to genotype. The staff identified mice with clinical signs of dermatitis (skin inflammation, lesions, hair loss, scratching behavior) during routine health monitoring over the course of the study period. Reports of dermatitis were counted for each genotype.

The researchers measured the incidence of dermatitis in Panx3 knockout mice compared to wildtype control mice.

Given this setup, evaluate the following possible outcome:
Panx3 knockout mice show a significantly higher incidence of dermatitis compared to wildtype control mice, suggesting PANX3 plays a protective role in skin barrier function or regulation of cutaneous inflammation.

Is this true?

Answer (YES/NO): YES